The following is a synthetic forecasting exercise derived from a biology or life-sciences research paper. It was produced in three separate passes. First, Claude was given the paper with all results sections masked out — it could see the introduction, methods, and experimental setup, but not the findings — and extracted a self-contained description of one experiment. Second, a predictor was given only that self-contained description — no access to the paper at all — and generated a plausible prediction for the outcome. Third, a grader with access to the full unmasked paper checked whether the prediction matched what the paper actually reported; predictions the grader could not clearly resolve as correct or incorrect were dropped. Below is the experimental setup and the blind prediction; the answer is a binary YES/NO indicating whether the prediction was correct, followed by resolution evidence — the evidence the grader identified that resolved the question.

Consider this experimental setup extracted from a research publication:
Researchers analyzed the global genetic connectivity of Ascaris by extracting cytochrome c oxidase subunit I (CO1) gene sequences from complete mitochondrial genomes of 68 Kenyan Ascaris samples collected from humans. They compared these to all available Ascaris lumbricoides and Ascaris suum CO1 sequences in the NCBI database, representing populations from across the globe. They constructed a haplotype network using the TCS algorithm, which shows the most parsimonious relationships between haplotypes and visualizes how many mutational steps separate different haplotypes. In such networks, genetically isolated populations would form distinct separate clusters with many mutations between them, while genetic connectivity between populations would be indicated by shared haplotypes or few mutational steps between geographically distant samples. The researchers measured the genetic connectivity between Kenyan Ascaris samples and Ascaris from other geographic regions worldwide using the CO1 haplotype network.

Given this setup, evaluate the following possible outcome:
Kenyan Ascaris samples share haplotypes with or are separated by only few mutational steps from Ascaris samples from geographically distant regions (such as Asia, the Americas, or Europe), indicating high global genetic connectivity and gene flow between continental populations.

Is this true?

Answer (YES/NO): YES